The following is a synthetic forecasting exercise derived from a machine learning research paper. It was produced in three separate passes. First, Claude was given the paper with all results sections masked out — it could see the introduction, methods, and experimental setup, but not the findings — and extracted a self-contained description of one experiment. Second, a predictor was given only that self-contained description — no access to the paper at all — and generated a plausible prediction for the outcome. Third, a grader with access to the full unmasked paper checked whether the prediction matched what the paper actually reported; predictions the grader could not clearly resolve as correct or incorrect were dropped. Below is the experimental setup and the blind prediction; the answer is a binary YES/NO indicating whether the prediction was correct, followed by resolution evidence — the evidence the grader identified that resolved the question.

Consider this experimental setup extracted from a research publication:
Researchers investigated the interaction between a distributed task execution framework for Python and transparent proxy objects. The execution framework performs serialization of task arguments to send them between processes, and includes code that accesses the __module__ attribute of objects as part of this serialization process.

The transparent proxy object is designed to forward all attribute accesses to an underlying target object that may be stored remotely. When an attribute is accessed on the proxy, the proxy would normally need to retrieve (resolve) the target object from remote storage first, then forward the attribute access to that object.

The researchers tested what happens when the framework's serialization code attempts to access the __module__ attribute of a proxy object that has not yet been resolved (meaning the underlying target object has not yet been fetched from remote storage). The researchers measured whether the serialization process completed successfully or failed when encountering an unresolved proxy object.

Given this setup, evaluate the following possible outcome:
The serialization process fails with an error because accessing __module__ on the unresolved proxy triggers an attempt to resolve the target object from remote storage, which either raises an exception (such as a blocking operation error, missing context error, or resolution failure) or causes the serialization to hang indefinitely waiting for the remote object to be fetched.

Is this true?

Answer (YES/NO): NO